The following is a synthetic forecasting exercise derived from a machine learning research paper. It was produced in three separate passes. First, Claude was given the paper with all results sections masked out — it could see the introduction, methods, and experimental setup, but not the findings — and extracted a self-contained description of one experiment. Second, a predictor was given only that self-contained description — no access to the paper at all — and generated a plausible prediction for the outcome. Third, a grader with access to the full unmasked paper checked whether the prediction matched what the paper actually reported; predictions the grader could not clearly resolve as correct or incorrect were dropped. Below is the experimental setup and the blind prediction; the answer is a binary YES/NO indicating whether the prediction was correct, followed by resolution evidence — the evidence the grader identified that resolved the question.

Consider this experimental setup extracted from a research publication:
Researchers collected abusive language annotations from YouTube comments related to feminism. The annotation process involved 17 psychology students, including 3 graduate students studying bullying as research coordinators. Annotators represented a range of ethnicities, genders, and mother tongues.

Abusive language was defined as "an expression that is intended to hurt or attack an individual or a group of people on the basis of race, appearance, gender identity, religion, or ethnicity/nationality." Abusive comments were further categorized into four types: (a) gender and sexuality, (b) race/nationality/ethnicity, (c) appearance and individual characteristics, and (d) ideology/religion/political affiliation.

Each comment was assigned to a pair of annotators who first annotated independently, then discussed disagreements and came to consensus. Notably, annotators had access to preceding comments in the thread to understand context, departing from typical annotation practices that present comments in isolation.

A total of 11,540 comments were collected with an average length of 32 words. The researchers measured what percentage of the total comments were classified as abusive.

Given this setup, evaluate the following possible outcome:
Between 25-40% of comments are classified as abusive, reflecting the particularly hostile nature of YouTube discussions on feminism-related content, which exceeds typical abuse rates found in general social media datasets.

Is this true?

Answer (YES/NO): YES